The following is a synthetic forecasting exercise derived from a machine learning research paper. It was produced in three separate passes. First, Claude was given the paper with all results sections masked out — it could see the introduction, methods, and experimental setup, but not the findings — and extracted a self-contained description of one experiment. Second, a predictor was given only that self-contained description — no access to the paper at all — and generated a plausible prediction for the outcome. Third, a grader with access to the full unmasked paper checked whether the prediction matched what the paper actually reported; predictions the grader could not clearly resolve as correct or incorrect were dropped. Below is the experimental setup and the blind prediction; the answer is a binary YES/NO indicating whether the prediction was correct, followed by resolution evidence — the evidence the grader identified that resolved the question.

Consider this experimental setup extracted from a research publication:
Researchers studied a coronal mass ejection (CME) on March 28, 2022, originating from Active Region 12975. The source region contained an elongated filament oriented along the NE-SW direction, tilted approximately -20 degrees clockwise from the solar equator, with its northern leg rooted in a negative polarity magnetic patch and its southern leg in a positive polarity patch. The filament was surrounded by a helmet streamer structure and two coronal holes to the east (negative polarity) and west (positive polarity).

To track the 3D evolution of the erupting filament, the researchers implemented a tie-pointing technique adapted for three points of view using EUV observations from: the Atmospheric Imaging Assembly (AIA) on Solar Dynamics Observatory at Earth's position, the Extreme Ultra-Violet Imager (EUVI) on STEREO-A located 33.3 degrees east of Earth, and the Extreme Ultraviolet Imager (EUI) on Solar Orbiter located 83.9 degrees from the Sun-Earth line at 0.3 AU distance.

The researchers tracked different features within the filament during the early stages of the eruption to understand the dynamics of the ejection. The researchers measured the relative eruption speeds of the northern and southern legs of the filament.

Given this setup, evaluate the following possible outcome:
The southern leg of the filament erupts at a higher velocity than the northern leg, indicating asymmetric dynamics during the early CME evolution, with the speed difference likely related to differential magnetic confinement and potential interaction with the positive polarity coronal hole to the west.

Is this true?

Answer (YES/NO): NO